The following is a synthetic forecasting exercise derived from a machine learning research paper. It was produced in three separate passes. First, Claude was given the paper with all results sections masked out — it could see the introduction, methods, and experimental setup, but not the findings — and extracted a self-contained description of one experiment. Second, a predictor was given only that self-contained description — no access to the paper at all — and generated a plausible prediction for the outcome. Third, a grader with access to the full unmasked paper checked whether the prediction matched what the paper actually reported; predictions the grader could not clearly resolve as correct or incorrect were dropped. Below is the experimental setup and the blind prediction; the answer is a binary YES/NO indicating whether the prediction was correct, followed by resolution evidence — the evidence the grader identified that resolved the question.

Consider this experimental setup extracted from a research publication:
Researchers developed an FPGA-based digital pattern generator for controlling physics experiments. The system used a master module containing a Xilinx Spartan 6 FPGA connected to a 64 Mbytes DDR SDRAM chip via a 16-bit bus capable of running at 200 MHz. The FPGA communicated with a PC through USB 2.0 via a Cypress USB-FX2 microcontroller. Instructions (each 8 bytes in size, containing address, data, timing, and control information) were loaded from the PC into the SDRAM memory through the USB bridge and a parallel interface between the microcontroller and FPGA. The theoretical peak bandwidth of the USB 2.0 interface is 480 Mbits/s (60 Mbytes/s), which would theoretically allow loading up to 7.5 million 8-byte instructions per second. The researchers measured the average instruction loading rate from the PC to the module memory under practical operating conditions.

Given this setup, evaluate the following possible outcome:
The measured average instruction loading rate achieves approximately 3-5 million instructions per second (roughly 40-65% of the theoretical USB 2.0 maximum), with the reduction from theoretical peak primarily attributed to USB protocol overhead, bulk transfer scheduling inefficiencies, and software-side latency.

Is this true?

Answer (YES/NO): NO